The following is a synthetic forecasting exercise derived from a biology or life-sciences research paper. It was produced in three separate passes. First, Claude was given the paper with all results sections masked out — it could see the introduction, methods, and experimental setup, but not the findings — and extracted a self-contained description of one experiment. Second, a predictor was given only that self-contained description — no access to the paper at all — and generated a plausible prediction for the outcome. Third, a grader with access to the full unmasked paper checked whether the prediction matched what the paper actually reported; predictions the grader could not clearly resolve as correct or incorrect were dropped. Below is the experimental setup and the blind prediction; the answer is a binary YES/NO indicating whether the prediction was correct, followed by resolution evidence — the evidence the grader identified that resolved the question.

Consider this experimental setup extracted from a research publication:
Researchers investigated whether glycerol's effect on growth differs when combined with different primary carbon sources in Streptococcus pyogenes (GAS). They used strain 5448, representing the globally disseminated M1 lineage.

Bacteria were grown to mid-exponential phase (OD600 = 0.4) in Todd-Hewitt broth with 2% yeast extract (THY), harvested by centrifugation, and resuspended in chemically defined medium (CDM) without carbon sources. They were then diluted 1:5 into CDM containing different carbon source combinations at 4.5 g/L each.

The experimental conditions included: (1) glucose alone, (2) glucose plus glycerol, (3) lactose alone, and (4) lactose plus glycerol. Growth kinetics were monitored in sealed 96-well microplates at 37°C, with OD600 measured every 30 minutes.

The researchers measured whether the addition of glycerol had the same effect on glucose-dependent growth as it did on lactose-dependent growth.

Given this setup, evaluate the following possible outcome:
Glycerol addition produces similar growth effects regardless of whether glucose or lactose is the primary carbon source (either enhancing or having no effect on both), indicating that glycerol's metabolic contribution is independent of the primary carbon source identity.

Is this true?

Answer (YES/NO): NO